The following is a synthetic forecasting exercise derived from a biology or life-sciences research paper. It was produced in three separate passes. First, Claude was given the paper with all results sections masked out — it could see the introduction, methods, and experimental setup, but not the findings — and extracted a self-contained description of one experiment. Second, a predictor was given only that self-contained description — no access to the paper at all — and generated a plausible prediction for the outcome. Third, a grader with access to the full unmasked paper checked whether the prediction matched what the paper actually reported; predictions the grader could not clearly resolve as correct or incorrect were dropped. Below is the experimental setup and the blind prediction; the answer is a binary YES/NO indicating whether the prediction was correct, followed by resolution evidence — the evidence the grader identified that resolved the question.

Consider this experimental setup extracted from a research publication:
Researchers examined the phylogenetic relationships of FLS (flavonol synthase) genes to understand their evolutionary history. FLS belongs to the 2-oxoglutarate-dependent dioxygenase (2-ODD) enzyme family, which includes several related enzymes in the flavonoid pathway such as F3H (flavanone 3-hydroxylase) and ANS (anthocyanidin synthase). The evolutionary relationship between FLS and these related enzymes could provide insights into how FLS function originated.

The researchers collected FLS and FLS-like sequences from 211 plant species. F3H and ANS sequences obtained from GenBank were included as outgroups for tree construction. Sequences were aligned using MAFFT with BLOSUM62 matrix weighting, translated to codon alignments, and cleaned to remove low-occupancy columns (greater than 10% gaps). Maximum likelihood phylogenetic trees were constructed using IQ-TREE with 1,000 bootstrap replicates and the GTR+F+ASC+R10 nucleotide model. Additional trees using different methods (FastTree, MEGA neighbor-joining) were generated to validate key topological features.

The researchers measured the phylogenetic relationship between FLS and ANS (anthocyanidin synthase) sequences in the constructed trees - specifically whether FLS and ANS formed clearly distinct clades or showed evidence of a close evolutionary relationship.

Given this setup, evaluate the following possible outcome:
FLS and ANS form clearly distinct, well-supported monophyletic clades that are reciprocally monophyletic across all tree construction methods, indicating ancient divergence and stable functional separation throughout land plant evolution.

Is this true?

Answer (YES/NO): NO